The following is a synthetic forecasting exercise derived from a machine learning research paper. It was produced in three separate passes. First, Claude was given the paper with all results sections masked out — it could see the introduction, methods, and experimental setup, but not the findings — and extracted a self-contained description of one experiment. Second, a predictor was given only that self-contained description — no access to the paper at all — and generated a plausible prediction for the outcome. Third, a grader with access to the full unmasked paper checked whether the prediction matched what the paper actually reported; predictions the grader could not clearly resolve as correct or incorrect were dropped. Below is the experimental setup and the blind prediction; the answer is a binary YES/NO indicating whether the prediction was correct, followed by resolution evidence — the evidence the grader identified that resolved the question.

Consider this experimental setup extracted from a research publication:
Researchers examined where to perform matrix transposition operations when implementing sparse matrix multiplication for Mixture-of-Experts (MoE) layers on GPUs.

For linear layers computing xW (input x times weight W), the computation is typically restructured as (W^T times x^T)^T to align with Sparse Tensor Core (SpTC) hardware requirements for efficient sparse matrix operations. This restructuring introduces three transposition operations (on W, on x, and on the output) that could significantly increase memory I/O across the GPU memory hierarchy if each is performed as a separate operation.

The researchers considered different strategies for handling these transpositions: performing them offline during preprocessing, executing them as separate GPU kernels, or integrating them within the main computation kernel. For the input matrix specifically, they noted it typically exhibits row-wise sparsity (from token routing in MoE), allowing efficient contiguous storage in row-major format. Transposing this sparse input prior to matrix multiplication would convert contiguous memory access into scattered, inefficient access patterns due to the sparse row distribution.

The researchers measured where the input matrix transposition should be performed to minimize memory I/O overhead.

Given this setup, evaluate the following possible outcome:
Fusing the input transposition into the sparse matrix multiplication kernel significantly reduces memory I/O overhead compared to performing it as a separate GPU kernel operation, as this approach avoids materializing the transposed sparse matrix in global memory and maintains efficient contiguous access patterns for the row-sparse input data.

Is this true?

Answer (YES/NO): YES